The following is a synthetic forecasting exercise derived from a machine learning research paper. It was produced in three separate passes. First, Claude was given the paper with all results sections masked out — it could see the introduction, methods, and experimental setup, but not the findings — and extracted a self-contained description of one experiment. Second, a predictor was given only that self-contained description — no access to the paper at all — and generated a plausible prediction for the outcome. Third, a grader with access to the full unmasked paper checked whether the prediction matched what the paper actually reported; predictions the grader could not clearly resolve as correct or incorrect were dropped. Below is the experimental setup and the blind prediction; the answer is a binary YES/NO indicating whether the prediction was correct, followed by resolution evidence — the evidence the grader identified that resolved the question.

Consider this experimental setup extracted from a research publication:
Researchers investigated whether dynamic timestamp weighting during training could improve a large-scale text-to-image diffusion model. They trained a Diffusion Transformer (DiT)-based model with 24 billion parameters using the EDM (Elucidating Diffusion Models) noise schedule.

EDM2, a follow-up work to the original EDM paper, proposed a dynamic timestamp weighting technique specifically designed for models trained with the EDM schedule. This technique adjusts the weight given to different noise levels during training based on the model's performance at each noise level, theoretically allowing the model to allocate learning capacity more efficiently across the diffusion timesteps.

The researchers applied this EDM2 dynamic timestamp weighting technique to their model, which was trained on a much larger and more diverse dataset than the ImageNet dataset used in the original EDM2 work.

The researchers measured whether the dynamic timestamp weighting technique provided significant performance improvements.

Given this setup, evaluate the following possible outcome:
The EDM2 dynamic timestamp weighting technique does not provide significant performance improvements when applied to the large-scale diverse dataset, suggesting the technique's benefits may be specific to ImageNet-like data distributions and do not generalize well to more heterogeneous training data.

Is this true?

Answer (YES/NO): YES